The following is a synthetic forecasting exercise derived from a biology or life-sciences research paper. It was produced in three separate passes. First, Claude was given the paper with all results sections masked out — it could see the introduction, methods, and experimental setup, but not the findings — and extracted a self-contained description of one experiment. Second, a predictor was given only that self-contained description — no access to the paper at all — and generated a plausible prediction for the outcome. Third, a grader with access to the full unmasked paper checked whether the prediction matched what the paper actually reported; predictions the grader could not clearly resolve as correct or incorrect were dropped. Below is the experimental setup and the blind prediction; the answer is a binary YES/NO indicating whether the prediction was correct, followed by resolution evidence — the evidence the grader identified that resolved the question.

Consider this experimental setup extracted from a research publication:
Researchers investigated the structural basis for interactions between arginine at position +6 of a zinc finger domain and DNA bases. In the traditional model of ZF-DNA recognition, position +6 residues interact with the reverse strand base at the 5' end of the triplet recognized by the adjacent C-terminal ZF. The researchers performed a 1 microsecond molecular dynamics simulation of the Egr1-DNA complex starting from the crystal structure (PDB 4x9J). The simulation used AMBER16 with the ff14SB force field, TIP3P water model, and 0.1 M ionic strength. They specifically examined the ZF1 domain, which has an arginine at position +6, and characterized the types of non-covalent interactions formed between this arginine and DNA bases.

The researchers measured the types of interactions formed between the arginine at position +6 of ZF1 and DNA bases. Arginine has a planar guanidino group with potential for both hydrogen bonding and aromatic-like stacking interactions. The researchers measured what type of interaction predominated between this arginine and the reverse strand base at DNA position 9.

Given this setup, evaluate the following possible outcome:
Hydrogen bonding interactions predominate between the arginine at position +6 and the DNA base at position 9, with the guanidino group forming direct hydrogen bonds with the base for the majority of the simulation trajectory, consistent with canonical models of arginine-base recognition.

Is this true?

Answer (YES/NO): NO